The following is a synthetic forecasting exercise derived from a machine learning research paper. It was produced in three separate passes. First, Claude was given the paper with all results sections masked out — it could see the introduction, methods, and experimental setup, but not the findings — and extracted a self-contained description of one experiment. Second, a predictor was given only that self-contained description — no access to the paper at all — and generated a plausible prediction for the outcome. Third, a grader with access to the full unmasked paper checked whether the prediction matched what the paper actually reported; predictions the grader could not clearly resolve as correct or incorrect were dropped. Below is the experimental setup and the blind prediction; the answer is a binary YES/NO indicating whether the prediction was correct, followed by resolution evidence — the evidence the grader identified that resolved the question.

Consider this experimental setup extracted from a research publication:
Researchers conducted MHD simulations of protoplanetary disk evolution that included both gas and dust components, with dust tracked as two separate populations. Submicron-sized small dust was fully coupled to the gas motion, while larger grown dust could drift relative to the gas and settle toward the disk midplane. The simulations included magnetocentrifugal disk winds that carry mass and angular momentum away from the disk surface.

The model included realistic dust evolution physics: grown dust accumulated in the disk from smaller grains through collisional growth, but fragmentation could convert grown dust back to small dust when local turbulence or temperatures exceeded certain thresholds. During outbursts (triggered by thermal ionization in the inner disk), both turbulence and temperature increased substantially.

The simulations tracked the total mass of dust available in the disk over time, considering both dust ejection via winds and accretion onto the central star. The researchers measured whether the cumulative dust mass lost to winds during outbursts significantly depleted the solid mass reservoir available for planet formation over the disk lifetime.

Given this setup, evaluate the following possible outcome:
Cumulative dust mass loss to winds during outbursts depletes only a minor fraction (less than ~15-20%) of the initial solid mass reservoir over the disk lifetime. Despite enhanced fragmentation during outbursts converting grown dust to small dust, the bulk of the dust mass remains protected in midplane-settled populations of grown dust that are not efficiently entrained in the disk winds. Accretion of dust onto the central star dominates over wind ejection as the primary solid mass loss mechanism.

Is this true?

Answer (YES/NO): YES